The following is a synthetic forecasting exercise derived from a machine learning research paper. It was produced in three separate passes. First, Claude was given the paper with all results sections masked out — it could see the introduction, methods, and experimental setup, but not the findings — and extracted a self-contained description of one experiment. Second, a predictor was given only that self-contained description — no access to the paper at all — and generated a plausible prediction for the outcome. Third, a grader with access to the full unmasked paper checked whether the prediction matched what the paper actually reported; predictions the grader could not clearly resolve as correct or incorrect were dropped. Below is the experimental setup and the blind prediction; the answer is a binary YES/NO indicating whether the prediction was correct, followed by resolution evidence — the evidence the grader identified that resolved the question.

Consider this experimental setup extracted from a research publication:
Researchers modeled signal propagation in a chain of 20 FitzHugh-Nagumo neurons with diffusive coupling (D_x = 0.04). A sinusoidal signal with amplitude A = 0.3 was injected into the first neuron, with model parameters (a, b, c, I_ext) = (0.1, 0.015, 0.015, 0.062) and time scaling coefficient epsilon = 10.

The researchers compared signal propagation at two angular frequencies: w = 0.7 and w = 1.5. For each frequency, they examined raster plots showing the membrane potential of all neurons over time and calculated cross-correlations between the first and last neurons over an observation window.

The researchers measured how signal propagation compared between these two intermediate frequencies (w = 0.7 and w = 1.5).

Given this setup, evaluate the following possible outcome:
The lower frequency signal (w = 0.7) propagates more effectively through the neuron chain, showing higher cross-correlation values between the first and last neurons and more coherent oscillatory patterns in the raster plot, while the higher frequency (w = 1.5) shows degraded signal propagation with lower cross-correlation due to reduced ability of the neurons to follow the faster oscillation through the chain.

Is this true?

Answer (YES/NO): NO